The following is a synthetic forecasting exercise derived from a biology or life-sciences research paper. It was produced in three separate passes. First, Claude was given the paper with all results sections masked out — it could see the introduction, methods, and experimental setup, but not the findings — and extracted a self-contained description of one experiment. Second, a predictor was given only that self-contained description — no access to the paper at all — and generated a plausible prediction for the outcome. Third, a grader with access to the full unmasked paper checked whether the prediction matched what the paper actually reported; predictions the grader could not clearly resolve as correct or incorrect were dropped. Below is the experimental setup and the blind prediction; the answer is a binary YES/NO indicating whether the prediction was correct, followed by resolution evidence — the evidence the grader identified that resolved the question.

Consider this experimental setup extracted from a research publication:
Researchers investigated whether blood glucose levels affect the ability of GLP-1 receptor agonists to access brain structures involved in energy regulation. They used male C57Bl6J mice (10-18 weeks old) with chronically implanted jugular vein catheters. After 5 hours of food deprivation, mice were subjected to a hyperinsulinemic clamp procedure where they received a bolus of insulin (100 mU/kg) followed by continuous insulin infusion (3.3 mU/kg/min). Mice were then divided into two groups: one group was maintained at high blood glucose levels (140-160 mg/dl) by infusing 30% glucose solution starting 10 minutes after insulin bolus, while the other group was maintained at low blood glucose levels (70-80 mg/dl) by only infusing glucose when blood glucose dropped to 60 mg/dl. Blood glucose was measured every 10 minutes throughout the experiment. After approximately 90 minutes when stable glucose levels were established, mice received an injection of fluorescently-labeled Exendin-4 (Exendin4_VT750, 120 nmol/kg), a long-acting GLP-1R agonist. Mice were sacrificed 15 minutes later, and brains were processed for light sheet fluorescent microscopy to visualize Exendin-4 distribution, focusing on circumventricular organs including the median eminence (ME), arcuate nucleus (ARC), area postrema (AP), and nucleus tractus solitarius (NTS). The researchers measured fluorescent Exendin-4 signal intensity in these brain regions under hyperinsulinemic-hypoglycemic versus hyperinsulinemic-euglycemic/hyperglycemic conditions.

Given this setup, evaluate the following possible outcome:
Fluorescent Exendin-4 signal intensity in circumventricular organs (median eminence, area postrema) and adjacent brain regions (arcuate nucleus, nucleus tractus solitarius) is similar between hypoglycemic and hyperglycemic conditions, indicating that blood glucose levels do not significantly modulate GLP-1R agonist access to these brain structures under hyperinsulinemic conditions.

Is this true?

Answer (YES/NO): NO